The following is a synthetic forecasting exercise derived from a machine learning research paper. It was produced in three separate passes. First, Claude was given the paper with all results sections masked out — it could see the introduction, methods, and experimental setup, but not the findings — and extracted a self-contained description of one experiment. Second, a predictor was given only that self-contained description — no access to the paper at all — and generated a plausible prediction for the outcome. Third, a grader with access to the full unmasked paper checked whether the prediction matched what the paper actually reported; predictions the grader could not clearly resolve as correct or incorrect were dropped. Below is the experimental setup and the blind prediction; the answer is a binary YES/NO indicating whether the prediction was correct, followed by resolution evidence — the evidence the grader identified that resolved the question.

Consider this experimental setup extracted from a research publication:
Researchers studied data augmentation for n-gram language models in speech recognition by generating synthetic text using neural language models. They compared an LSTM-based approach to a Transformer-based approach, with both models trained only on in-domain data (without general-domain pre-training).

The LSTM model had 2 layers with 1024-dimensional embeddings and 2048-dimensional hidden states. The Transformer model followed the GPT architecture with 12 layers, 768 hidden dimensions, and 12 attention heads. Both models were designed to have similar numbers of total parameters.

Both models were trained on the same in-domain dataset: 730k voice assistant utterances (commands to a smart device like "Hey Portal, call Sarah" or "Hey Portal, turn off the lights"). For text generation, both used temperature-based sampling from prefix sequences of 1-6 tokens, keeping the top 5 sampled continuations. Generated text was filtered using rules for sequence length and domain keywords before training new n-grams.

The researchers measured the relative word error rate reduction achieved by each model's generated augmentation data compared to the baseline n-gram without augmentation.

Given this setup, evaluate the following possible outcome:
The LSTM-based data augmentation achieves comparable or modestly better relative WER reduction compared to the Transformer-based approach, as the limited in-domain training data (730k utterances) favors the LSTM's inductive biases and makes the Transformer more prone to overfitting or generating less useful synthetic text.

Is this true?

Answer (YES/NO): NO